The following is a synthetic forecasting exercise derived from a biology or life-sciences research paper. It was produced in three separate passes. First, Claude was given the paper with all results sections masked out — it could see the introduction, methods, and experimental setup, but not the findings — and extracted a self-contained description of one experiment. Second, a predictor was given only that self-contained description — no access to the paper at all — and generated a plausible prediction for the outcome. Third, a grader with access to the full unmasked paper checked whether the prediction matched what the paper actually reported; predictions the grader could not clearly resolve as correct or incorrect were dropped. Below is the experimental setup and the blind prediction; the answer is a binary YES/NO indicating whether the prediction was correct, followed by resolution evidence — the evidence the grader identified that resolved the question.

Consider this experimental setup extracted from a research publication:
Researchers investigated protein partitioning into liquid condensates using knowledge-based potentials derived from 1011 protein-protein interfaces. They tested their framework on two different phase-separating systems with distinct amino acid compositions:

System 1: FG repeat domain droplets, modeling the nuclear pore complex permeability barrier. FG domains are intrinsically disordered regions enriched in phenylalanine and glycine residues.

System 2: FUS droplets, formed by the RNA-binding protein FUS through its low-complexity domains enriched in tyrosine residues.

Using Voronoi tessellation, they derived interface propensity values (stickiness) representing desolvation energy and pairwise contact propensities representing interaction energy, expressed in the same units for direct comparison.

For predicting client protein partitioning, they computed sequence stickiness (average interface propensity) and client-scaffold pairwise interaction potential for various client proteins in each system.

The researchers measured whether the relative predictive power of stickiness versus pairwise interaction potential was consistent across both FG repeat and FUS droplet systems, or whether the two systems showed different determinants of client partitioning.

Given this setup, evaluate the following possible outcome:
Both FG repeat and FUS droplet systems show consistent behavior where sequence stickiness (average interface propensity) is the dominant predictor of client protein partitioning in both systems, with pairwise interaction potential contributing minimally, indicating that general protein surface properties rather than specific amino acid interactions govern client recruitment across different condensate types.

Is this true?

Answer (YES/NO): YES